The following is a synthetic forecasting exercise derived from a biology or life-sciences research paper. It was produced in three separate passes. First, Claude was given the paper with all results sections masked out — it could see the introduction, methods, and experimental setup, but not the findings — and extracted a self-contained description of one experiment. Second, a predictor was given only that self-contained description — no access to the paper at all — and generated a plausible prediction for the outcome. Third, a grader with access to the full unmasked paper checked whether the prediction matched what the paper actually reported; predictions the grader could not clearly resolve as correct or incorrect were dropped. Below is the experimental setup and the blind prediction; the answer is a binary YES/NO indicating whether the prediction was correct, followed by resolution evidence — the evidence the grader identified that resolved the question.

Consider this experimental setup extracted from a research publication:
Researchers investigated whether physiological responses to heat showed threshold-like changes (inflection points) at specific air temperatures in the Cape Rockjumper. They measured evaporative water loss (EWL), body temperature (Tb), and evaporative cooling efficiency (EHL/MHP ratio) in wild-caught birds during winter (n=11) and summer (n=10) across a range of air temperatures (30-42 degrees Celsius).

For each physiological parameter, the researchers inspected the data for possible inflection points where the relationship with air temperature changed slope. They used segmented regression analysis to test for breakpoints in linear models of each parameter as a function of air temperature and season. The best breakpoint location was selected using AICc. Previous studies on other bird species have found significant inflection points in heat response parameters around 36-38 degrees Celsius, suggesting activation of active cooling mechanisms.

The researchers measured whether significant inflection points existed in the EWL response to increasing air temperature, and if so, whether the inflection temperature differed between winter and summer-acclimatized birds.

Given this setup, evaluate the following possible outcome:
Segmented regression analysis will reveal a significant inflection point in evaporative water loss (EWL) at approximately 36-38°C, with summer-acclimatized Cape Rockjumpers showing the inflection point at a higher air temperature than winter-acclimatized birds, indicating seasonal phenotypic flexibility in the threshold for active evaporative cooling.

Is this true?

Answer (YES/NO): NO